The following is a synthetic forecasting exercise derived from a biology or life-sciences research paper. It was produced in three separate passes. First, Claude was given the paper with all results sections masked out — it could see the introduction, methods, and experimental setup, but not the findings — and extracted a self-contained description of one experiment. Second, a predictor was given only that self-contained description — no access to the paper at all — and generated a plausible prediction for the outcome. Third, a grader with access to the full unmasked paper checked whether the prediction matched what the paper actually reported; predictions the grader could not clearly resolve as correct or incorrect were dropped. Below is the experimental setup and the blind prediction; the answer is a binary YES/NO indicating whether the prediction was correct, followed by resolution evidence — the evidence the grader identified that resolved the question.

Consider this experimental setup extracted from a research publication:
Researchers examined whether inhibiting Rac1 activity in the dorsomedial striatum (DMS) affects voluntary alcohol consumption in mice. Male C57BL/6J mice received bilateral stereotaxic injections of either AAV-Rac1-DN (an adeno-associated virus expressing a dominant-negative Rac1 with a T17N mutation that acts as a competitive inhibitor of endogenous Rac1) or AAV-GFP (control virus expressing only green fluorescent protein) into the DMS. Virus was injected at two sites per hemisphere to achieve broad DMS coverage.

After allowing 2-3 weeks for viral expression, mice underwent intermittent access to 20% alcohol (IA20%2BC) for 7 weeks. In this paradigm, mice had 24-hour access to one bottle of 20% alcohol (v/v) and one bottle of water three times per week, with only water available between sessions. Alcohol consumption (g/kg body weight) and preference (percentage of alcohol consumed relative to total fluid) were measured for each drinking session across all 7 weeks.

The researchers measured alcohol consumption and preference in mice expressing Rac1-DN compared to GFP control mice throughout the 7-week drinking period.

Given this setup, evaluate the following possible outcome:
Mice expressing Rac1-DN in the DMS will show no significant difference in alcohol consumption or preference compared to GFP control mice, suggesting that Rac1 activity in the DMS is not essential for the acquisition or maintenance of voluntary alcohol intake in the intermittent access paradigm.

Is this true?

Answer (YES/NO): YES